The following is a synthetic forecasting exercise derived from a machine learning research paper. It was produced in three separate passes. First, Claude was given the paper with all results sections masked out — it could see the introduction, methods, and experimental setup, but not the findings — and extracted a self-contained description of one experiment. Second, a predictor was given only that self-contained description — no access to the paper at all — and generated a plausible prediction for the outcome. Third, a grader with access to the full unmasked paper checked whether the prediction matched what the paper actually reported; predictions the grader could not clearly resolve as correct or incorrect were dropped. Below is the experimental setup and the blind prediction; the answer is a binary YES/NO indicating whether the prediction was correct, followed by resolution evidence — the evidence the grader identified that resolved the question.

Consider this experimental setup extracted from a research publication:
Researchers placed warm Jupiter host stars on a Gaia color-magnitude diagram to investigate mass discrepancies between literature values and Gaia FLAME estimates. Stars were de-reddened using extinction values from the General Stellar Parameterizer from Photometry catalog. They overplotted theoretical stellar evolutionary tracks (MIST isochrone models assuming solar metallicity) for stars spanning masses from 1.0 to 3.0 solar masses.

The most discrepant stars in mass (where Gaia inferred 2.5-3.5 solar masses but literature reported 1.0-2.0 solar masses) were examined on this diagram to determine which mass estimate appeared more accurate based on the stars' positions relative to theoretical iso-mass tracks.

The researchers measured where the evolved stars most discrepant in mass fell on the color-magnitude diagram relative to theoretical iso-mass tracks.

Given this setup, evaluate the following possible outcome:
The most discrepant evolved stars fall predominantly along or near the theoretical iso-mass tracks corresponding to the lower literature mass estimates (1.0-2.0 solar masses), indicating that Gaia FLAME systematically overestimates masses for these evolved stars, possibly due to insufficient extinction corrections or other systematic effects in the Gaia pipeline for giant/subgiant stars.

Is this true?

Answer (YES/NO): NO